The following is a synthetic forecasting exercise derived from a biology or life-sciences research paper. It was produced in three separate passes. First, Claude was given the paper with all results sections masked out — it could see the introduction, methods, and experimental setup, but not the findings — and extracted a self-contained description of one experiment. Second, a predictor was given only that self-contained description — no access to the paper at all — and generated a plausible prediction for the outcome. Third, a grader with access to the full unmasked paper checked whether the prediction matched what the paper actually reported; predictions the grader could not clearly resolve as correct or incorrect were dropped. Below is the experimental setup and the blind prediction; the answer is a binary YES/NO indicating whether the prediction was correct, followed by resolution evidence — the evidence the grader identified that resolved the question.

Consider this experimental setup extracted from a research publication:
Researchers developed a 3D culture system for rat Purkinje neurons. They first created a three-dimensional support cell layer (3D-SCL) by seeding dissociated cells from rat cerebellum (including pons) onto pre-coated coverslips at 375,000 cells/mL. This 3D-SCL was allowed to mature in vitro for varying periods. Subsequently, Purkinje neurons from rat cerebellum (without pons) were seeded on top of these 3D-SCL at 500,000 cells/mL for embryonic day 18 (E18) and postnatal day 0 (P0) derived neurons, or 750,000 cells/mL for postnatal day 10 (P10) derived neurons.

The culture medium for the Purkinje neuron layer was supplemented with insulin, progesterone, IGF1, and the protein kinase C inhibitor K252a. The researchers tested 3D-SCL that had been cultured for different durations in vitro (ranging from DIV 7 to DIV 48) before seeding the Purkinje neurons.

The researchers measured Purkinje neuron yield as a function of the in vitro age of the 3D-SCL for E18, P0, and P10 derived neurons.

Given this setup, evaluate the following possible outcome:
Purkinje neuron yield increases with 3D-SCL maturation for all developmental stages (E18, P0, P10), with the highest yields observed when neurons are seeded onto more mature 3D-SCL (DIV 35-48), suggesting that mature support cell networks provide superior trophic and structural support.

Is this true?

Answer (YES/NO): NO